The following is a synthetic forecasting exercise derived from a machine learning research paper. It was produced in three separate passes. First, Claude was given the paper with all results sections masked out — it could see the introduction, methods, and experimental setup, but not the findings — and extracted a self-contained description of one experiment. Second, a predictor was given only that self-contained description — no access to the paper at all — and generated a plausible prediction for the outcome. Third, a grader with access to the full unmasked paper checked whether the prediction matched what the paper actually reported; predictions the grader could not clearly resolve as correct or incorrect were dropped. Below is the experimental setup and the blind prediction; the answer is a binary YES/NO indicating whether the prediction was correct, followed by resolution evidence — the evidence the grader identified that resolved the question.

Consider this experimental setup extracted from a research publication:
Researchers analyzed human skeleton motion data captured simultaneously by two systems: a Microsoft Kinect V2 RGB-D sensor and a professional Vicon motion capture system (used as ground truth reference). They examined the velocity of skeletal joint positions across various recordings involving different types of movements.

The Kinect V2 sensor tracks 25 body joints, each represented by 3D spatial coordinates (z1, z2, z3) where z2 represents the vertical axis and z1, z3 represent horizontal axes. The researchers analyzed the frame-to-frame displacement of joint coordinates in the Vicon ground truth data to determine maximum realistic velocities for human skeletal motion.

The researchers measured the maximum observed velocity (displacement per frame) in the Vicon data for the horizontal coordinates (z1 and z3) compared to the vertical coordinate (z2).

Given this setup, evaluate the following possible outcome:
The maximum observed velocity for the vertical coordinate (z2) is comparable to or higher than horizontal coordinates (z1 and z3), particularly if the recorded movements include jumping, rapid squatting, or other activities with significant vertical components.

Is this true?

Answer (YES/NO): NO